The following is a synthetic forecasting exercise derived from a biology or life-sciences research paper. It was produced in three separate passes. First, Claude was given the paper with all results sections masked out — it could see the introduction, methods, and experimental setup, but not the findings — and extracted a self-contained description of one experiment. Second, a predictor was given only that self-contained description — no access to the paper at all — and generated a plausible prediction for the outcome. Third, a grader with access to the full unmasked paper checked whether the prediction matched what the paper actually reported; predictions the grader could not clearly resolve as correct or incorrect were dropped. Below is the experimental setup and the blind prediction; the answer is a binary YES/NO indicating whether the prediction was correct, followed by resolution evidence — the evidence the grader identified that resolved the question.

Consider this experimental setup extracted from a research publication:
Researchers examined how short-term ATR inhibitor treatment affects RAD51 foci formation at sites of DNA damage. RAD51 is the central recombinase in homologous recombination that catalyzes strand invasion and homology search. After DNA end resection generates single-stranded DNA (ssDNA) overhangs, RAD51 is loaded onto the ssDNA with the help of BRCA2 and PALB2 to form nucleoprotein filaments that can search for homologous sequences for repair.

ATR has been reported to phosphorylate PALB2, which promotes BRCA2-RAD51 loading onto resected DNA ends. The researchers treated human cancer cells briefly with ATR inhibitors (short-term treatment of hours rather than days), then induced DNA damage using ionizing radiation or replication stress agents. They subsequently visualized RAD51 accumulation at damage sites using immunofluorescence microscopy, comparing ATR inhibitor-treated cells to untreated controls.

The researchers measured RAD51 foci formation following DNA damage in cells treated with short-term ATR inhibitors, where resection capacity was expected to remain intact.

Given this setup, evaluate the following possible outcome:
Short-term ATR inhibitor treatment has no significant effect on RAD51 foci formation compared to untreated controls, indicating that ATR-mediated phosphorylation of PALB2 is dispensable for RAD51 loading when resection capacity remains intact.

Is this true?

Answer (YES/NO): NO